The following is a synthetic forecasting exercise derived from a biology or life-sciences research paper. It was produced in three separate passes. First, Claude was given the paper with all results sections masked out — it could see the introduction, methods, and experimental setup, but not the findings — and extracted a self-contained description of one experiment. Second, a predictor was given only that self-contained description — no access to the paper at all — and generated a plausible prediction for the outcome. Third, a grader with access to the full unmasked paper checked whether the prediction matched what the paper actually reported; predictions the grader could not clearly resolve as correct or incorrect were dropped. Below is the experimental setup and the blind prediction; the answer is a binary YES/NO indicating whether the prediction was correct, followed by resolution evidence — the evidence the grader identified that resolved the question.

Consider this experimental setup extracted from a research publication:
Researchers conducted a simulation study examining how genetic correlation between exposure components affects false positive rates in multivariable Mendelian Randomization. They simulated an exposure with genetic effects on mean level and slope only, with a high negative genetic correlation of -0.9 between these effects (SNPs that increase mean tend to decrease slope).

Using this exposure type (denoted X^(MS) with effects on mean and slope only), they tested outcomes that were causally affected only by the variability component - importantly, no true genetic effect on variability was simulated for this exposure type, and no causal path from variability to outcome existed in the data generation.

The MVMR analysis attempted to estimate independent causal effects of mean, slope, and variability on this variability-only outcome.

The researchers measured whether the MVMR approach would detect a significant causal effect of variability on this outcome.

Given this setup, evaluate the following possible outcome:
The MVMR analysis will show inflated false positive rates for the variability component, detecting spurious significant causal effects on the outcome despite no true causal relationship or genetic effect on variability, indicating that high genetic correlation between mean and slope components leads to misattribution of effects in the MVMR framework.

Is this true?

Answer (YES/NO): NO